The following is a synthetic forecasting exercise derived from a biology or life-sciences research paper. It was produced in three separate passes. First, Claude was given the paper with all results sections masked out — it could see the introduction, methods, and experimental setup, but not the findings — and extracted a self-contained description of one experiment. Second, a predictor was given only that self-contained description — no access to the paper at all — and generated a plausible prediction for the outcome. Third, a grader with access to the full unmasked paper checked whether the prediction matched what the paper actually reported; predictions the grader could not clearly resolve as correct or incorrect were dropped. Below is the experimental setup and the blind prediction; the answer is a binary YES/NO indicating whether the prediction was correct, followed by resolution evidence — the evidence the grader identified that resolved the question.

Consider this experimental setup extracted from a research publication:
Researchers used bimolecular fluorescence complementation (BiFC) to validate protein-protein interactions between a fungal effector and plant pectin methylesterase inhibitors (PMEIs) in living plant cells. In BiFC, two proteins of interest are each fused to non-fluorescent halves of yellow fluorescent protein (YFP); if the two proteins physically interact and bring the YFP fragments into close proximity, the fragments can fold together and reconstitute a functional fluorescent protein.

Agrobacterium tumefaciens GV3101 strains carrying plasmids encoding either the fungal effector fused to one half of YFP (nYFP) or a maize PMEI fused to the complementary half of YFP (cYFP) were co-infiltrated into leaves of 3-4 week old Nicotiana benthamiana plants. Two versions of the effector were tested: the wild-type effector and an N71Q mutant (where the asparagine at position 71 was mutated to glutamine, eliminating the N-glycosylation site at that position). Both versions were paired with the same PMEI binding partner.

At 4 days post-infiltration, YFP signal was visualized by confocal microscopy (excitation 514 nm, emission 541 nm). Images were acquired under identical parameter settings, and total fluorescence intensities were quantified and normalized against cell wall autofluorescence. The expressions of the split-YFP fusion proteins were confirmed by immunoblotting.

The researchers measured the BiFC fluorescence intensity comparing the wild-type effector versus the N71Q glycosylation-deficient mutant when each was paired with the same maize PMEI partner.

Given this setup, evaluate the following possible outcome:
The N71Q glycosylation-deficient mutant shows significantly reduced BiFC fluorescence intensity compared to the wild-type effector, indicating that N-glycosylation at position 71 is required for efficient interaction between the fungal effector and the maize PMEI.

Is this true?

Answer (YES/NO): YES